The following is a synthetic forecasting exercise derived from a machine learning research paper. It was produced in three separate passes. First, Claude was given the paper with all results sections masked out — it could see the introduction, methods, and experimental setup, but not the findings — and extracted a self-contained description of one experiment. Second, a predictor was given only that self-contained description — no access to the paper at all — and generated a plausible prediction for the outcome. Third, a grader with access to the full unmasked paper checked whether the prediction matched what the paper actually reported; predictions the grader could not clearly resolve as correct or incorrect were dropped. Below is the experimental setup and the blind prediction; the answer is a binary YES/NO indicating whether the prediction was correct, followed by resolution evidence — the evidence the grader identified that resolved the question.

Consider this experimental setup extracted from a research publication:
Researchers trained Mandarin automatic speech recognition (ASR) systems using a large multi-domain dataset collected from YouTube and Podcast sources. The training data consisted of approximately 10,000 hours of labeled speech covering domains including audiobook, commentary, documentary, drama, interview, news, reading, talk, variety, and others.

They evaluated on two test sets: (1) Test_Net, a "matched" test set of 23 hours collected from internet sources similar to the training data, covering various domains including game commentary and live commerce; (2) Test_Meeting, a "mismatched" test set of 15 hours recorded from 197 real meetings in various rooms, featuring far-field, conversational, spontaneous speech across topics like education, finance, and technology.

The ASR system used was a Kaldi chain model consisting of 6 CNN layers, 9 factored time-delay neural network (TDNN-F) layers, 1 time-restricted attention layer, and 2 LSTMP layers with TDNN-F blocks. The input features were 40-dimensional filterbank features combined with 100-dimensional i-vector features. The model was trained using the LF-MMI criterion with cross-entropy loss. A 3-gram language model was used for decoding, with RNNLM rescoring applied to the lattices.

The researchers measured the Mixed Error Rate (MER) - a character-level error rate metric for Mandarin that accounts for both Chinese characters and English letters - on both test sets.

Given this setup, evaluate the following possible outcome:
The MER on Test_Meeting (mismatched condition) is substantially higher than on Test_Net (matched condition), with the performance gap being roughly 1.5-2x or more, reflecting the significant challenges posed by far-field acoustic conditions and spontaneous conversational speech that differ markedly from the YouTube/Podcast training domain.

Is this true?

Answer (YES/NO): YES